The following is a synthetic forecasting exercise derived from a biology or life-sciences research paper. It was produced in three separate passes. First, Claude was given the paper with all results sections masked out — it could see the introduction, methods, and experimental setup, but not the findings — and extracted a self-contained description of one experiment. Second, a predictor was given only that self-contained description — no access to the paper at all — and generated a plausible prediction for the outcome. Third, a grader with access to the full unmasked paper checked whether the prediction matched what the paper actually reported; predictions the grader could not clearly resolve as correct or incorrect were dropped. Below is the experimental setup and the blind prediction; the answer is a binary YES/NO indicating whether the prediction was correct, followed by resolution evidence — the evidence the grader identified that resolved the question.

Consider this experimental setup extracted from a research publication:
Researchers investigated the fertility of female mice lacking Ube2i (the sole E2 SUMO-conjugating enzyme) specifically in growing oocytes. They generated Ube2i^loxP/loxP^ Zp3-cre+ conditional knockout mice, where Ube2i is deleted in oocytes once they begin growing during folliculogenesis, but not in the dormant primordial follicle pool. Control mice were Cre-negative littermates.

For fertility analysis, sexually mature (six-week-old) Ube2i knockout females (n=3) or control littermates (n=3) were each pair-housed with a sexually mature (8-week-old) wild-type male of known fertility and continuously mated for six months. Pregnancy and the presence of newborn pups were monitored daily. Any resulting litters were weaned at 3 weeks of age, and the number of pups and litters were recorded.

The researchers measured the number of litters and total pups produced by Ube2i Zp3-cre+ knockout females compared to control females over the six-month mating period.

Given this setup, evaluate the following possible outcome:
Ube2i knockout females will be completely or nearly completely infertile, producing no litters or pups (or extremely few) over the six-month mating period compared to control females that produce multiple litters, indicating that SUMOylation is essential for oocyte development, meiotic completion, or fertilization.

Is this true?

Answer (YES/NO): YES